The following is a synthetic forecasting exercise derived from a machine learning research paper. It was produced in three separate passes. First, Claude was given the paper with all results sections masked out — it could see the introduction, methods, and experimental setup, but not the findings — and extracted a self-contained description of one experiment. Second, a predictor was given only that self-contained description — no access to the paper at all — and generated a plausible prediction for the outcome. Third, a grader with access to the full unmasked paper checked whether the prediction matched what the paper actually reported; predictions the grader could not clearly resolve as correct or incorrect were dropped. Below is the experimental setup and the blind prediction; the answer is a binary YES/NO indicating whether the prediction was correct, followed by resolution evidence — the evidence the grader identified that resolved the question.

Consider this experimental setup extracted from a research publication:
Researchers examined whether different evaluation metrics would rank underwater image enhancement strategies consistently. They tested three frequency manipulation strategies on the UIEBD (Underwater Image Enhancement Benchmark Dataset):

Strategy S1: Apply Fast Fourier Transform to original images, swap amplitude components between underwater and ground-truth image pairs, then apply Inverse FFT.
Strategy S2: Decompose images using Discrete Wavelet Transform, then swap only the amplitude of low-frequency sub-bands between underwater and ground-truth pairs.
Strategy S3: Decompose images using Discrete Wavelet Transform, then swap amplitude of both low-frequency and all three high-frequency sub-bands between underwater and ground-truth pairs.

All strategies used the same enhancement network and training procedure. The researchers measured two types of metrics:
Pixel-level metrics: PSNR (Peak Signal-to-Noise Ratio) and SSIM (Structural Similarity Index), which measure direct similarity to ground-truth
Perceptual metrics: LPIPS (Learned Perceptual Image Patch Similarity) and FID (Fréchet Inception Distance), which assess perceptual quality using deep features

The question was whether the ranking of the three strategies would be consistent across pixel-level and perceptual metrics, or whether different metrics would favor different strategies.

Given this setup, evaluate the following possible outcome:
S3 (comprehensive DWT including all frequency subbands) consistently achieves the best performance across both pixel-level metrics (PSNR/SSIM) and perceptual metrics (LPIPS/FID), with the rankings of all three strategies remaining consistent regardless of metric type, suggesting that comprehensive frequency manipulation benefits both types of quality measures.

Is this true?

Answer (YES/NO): YES